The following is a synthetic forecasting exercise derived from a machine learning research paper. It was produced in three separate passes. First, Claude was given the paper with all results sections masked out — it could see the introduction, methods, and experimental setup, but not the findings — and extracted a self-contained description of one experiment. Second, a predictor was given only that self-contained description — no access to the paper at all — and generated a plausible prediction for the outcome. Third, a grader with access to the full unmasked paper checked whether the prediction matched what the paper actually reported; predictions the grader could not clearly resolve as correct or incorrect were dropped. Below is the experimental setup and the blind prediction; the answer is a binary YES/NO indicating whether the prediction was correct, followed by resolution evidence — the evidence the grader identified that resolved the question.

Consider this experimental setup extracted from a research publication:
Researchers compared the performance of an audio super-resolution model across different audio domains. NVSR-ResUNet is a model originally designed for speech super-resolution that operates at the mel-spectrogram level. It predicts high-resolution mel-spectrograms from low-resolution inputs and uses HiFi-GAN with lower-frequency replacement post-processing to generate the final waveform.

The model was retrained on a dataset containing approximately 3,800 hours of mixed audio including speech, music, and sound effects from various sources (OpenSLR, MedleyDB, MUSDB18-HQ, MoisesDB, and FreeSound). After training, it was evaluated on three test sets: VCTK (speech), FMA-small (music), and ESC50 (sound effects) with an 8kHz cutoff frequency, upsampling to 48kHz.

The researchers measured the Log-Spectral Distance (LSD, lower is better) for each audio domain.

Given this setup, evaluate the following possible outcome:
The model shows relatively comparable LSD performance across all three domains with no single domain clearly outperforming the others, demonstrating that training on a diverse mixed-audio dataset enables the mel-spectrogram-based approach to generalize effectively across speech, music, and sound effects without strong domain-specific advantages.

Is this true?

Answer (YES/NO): NO